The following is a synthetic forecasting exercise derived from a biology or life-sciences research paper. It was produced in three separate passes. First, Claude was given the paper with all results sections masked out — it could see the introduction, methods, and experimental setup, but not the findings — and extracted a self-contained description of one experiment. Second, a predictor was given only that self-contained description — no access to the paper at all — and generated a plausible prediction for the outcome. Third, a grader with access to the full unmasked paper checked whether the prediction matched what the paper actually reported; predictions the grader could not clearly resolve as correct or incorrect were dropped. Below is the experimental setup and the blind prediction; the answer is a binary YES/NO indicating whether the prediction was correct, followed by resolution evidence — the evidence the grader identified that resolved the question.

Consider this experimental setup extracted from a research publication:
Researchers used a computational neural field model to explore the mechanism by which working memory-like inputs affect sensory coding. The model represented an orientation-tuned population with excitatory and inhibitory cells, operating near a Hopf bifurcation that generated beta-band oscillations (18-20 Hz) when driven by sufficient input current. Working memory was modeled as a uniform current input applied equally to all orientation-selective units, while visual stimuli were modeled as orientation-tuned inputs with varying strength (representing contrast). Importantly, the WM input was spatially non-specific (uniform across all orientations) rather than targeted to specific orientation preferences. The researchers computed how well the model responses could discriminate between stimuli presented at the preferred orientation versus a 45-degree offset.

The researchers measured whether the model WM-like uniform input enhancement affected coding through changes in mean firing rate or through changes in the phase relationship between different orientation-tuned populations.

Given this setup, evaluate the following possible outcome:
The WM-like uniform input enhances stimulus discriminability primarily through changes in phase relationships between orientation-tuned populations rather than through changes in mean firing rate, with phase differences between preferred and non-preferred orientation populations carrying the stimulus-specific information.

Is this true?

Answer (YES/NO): YES